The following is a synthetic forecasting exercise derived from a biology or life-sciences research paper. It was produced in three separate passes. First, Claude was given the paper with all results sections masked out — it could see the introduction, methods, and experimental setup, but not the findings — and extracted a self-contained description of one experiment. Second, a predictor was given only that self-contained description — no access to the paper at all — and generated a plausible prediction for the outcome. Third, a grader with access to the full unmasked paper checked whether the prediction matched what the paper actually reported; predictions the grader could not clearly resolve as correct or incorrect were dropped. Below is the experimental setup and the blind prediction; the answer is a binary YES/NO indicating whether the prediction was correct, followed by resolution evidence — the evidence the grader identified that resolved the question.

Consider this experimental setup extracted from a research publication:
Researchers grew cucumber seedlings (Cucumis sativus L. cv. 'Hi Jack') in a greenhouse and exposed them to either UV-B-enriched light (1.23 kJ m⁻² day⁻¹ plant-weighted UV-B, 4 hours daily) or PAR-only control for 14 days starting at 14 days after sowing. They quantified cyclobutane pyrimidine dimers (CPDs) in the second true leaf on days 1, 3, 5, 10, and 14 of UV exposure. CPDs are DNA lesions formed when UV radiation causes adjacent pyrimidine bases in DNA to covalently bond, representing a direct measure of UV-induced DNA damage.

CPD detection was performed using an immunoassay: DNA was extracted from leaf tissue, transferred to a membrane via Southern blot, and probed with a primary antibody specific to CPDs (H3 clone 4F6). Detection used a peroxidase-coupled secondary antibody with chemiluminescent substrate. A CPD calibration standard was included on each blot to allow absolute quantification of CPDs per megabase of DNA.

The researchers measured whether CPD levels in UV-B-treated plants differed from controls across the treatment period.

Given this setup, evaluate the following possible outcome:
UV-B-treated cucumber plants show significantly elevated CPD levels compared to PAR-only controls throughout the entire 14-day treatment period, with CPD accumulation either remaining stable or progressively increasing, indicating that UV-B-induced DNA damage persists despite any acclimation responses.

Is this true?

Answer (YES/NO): NO